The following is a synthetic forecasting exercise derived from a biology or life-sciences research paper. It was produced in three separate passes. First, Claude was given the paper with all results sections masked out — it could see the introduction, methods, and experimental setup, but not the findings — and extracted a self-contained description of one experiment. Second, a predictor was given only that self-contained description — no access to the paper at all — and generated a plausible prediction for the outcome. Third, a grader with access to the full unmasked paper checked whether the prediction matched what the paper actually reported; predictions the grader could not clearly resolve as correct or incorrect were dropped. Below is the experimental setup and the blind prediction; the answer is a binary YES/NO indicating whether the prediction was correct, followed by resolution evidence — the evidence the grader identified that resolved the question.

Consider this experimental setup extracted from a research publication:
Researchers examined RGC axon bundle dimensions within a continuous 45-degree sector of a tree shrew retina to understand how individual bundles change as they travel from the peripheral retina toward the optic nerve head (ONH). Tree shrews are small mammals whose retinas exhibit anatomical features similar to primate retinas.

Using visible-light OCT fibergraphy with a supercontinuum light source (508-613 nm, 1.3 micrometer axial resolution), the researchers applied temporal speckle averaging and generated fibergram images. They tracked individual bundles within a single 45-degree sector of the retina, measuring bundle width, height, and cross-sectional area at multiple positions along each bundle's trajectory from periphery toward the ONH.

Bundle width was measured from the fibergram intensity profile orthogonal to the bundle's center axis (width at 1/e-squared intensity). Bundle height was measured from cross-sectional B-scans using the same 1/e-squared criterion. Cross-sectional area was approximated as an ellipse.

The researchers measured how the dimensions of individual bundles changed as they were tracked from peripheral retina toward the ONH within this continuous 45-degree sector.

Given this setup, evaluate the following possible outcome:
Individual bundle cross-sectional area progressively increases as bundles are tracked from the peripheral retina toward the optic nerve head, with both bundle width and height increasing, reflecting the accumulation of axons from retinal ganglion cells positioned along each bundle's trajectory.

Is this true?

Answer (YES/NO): NO